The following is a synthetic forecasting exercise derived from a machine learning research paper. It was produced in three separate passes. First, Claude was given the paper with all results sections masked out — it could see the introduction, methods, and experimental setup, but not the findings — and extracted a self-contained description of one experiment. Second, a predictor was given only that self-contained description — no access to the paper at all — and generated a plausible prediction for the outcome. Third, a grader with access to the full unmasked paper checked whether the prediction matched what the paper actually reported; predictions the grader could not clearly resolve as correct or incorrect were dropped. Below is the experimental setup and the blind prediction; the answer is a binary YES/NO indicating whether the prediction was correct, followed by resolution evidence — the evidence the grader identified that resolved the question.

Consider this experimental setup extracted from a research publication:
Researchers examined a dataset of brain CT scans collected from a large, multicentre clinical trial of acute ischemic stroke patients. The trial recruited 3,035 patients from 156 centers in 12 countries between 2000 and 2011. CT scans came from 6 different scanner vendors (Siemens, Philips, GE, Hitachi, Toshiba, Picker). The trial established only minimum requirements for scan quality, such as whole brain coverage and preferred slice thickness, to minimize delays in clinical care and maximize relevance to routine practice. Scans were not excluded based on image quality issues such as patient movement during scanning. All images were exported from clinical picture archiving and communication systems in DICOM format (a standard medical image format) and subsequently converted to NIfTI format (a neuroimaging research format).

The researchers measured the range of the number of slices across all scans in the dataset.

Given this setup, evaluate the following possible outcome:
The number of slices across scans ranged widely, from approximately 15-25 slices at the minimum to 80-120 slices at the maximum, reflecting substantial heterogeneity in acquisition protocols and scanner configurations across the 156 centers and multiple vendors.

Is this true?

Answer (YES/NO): NO